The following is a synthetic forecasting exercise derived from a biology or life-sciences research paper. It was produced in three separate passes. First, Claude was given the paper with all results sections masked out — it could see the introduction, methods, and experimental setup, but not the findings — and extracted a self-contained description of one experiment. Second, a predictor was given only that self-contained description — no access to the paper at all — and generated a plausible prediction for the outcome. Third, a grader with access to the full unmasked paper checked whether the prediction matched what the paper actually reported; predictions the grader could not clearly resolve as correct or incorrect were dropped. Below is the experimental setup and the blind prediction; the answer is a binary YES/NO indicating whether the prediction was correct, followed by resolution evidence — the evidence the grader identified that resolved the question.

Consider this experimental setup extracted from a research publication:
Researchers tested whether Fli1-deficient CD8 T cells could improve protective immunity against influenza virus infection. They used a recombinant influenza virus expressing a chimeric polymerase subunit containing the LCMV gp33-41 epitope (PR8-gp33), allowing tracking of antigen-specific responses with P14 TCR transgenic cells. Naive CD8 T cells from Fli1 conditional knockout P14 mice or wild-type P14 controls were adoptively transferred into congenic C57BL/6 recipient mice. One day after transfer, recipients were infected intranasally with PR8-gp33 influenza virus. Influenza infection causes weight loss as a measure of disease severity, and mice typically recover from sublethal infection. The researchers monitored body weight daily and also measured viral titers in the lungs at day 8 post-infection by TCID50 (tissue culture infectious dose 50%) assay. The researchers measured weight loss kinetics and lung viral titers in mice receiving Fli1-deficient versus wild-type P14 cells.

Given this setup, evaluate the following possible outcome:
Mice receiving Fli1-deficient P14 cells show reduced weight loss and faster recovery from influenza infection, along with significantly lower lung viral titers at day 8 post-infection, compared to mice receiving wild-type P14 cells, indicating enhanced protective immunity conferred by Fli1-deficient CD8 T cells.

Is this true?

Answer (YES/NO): YES